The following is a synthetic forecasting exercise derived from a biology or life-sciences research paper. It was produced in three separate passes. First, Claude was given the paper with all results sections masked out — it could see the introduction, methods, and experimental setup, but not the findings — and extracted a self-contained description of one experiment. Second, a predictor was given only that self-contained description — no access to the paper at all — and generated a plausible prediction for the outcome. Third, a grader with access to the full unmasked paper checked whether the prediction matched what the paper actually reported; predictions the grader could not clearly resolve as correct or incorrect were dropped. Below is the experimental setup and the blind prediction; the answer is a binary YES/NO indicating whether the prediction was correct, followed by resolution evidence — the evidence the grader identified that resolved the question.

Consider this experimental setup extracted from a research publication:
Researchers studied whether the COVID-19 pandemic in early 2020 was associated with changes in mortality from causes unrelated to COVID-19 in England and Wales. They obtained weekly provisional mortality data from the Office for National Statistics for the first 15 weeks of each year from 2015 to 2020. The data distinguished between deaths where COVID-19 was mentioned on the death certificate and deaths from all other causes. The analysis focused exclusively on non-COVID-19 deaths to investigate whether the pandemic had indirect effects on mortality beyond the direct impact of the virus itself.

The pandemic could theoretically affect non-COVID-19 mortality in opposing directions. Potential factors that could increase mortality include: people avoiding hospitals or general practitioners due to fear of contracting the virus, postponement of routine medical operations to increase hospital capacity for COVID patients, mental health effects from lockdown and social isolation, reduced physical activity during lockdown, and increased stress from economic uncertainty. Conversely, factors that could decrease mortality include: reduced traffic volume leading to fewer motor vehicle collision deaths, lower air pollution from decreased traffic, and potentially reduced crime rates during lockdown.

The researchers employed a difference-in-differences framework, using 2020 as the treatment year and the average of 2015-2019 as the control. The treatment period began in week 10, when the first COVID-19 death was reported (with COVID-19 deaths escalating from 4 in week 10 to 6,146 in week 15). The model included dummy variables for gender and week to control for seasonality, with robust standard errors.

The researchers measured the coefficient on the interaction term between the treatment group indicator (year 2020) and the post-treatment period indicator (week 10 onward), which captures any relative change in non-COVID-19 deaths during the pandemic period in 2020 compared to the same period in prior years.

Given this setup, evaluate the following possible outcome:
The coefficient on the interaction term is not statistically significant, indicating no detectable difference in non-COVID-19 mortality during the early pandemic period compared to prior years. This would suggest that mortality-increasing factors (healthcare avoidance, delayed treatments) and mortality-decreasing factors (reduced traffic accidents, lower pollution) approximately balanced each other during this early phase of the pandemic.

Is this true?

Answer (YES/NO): NO